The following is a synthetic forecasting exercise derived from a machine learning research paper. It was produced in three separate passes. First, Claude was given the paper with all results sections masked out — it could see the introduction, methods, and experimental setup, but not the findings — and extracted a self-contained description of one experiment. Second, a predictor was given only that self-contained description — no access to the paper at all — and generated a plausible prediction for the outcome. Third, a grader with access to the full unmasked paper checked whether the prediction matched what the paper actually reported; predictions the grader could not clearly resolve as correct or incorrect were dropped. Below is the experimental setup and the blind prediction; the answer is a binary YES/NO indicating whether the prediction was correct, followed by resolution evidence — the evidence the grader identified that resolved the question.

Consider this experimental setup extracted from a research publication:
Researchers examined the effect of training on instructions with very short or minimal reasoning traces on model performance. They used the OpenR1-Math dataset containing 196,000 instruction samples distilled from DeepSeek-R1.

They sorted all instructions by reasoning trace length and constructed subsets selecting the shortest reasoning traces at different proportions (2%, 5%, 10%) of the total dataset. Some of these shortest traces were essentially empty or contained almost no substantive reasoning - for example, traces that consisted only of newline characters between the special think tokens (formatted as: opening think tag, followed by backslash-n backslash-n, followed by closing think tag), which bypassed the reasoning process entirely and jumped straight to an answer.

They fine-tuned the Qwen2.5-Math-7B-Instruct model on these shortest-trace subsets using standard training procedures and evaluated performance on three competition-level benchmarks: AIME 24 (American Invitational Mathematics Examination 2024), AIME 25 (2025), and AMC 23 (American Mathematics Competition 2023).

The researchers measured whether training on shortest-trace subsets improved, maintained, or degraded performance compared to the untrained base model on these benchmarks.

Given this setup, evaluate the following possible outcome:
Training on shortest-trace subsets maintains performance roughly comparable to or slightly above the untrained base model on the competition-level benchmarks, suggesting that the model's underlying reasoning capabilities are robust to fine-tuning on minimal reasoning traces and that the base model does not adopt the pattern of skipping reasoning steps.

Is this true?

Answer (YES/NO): NO